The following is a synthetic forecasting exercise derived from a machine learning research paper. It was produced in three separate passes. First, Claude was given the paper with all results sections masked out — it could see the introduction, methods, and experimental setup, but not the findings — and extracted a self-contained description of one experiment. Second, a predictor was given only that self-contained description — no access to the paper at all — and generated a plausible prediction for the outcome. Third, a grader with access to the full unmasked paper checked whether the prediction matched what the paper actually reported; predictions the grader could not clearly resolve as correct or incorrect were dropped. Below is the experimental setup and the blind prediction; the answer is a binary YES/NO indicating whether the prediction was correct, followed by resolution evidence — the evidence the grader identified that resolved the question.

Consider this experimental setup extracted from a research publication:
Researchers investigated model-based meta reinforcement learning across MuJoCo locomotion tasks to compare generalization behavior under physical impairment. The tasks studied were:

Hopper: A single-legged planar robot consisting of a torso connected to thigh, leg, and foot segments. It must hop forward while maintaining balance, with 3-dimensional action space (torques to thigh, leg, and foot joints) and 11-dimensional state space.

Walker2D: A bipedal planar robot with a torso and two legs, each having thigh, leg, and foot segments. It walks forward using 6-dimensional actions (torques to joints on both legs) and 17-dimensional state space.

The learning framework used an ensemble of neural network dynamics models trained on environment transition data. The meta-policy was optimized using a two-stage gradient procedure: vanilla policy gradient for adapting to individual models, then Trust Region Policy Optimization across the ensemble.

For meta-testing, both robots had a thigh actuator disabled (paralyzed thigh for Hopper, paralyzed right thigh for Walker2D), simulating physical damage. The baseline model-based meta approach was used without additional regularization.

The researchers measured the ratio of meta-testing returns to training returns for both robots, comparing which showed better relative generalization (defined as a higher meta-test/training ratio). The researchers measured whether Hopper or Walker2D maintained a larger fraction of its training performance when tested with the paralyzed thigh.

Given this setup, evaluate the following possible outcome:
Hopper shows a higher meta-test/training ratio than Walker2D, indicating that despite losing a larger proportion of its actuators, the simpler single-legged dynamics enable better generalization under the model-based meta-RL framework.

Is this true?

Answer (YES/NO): NO